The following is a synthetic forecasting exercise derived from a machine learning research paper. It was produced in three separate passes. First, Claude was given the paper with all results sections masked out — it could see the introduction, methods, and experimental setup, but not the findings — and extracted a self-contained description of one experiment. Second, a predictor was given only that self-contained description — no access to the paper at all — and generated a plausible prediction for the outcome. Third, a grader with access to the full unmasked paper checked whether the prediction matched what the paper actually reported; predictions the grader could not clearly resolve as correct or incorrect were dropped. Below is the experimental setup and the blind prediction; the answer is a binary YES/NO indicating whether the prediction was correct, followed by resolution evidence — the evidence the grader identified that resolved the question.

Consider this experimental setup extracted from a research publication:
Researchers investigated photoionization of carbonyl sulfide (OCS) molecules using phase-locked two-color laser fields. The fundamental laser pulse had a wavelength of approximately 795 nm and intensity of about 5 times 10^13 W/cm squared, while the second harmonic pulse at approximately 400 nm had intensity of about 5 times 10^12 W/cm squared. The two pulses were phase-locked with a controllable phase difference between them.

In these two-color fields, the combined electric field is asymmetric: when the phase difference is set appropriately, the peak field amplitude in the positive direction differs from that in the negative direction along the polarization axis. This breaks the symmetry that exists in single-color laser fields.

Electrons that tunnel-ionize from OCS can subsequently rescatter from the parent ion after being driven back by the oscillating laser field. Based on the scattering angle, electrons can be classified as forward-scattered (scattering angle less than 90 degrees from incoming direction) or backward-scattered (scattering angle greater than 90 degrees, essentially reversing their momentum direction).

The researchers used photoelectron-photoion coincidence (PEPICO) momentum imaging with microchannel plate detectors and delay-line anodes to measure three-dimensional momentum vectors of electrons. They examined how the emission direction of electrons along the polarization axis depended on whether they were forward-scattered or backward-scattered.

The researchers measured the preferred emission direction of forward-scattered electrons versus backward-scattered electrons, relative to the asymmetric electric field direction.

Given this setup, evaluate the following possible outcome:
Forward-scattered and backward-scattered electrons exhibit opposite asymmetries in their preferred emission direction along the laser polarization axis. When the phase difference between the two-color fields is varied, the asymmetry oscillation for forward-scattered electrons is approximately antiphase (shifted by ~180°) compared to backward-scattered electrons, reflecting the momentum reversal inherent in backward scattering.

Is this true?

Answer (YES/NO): YES